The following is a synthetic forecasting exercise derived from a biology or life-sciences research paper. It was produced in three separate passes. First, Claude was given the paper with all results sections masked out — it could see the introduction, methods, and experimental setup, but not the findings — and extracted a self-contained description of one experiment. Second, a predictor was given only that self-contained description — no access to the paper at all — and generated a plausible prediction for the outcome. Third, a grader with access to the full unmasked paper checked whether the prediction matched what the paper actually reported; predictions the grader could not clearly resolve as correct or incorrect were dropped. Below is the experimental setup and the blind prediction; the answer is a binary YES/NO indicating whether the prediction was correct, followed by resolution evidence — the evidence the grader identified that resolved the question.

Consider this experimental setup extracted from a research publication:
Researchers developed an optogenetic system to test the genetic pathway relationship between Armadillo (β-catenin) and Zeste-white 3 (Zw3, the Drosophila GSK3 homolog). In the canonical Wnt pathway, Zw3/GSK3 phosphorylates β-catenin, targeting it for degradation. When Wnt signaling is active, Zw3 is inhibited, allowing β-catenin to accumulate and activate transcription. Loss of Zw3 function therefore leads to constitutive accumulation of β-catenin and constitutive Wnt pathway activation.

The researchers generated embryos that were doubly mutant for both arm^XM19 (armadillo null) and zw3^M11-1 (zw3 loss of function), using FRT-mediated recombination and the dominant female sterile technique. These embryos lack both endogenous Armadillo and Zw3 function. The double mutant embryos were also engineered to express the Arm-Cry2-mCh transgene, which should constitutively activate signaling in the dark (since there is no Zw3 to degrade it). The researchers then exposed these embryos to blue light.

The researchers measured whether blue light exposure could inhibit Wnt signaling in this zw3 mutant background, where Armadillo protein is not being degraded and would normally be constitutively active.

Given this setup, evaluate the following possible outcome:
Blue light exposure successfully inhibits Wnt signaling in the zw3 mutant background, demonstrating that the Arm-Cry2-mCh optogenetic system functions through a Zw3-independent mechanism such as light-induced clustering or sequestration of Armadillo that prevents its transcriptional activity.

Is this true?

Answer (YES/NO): YES